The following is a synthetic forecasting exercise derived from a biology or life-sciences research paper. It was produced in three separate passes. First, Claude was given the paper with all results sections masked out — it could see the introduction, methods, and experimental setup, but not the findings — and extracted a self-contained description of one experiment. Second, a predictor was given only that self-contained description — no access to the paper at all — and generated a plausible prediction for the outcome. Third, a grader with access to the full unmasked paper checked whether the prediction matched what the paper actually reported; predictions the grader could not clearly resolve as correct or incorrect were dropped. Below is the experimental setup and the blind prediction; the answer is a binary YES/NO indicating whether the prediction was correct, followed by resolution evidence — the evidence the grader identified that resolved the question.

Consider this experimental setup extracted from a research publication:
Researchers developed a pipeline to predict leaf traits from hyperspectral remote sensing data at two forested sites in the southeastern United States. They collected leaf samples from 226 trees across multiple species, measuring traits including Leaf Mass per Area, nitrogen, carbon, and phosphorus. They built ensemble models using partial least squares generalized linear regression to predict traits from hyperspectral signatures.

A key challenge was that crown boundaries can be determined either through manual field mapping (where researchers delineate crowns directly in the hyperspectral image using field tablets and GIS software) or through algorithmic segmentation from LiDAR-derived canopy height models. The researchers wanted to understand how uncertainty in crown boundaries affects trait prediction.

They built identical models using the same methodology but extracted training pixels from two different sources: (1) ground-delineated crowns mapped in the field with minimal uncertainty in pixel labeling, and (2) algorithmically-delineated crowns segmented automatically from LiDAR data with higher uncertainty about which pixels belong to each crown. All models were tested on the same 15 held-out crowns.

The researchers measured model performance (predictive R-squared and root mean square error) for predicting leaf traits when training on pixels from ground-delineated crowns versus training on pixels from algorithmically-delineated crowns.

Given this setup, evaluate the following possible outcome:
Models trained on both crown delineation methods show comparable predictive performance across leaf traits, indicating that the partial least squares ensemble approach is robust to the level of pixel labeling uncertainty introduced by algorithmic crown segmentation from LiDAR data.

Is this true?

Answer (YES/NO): NO